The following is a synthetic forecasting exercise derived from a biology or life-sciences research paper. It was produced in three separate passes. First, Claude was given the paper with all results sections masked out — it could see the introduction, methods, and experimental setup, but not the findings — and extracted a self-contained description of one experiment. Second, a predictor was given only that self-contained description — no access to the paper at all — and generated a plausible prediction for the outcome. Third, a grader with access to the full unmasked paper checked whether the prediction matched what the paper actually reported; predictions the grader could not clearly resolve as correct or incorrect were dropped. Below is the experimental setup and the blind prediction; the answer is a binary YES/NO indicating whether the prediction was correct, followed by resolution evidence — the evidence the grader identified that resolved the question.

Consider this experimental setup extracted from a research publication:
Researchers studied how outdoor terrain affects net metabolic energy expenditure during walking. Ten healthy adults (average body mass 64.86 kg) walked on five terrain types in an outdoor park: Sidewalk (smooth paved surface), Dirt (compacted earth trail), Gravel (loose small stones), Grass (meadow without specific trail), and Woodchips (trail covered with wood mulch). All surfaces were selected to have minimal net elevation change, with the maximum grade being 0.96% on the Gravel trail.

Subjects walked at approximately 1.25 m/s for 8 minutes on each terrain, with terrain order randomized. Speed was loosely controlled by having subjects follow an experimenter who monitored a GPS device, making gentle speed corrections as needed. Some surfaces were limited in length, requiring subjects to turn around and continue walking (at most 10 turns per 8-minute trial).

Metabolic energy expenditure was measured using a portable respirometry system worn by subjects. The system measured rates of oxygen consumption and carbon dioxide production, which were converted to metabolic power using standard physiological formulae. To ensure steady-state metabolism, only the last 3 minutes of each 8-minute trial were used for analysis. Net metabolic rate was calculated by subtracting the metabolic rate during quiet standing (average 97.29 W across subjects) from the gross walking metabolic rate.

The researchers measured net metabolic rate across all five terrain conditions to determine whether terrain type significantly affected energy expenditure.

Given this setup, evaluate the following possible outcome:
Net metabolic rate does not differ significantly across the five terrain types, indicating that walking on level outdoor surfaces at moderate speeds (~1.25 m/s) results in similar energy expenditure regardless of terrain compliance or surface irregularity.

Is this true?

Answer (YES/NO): NO